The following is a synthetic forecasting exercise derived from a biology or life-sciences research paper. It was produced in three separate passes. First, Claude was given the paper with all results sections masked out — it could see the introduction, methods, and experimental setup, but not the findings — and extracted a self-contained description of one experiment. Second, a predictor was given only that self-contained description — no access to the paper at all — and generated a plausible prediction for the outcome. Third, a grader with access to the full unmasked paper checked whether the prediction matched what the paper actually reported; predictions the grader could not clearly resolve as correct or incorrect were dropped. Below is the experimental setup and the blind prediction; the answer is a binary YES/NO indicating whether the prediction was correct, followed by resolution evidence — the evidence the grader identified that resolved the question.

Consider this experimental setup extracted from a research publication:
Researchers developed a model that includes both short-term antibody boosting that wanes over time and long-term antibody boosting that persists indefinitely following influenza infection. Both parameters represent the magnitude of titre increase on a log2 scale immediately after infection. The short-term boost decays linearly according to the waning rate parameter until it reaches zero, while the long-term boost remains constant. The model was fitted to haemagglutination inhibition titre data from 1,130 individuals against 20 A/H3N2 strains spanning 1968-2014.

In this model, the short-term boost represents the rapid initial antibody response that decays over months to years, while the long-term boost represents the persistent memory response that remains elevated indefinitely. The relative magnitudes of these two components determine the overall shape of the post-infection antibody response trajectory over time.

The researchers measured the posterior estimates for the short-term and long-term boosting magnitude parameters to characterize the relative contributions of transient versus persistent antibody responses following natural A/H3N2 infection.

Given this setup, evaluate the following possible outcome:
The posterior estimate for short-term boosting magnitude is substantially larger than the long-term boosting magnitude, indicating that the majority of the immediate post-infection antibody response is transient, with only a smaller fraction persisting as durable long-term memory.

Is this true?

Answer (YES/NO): YES